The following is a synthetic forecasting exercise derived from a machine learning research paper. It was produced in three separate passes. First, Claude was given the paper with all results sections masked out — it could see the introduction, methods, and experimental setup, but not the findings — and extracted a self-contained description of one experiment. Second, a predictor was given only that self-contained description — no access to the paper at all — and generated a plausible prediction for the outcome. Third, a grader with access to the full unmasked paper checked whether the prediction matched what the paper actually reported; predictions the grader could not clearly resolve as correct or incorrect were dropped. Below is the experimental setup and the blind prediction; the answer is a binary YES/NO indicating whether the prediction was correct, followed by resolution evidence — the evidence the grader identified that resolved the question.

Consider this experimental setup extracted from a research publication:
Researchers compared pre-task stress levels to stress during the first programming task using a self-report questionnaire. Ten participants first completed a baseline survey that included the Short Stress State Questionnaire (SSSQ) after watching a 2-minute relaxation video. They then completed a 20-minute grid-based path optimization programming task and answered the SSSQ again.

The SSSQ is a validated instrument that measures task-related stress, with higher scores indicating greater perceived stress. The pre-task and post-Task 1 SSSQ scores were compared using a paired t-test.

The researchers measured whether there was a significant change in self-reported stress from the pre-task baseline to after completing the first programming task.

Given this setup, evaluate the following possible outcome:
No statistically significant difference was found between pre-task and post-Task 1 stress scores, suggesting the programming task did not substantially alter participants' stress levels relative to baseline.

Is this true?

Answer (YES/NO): YES